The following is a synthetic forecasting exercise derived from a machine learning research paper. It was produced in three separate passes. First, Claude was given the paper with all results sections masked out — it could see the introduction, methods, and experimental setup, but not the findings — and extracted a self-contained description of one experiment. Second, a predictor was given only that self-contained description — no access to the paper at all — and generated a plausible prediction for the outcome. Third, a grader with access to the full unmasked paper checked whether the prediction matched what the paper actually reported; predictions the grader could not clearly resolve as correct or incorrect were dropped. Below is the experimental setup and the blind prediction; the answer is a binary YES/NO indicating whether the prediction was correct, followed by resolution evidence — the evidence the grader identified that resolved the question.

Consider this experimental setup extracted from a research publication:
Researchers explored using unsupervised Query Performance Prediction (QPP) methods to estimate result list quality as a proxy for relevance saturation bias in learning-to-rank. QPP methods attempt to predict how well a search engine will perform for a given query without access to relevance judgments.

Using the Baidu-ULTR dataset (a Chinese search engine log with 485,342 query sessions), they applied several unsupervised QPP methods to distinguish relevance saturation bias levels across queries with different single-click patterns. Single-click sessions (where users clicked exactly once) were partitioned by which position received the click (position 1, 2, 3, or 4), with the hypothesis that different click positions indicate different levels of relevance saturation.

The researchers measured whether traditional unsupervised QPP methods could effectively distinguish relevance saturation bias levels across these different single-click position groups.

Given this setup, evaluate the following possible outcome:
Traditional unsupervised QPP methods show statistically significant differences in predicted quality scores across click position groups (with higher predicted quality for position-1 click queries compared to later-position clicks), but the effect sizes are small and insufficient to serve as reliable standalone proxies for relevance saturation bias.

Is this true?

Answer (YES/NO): NO